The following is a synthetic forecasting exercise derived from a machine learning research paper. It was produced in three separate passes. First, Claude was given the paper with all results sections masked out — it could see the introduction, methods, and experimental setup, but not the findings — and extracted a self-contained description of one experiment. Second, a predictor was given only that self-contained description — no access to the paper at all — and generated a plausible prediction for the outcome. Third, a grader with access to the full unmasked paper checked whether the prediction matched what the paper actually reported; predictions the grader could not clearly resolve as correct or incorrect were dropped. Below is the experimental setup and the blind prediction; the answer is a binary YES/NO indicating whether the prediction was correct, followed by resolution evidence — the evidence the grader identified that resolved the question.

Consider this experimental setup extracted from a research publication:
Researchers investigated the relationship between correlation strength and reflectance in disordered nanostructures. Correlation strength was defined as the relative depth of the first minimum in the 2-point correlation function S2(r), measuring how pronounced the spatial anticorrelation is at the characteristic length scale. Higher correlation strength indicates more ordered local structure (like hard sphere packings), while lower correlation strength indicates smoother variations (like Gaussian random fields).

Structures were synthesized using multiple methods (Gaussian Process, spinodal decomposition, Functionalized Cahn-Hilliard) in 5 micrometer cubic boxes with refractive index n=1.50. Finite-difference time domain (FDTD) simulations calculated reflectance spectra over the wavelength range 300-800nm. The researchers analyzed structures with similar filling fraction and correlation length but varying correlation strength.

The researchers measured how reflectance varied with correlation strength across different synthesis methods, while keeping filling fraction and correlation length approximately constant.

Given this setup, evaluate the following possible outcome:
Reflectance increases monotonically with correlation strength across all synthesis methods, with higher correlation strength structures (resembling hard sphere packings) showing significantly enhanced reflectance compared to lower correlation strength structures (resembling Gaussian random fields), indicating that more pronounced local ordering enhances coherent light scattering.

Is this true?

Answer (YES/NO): NO